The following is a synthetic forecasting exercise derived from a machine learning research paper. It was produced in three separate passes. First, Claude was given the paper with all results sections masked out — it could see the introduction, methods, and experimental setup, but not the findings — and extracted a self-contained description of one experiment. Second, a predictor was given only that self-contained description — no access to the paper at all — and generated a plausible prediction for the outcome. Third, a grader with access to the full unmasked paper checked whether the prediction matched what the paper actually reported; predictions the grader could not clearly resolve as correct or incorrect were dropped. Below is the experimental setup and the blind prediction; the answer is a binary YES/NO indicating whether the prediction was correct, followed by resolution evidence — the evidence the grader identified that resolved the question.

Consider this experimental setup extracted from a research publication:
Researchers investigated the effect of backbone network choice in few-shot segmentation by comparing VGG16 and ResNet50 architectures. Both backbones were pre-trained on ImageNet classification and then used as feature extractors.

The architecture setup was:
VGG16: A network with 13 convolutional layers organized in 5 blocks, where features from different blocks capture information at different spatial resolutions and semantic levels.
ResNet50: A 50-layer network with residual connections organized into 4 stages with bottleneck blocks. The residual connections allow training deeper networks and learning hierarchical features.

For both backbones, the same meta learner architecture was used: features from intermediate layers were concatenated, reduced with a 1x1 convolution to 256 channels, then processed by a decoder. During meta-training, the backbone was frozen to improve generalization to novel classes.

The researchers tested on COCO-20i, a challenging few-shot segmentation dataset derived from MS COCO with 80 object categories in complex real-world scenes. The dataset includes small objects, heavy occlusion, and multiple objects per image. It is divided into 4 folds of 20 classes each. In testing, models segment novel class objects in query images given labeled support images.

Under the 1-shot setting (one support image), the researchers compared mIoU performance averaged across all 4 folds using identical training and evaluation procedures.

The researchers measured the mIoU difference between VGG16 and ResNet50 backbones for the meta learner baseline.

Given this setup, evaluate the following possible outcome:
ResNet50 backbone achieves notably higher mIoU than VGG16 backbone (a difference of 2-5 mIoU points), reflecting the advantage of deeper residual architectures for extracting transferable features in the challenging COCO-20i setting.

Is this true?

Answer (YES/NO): NO